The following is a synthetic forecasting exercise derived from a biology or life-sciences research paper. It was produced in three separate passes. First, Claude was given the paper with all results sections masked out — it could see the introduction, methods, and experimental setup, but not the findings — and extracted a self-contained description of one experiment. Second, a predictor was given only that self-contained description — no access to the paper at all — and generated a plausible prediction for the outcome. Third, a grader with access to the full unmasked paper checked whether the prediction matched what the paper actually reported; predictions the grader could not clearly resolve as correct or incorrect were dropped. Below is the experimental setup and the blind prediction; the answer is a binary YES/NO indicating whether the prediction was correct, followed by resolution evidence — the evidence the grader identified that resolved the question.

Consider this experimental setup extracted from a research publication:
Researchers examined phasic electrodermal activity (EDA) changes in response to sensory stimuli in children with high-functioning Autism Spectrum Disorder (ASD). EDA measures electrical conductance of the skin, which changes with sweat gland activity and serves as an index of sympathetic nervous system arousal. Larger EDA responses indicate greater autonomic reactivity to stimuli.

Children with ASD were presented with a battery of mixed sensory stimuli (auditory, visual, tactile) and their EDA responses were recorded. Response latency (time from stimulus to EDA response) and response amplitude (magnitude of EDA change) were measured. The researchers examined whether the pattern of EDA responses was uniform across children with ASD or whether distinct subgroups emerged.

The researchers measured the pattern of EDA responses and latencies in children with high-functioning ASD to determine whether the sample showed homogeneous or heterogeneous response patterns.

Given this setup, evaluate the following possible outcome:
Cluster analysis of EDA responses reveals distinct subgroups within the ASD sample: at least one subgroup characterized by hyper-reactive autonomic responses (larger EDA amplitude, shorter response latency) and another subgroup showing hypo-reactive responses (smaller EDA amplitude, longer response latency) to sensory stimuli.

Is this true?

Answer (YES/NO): YES